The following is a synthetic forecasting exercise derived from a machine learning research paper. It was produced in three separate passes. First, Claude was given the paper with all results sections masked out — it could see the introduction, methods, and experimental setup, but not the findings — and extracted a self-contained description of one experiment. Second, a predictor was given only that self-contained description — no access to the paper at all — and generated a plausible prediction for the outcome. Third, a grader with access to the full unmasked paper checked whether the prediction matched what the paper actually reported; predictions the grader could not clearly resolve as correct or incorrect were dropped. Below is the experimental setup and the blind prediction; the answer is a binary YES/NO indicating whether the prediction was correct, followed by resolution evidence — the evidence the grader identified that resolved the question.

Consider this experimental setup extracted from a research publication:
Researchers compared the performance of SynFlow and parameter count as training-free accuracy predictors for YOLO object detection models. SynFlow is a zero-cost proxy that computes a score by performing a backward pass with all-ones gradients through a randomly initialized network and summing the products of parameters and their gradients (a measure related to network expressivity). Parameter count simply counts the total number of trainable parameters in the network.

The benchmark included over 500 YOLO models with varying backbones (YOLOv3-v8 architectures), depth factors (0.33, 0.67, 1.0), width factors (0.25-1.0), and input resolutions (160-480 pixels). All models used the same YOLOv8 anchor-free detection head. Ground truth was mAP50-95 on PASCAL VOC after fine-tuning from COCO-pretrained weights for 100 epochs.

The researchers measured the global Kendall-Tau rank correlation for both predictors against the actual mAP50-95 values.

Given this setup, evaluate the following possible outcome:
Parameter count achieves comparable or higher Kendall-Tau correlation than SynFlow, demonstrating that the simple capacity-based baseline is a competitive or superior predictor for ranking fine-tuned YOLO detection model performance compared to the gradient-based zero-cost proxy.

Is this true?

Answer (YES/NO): NO